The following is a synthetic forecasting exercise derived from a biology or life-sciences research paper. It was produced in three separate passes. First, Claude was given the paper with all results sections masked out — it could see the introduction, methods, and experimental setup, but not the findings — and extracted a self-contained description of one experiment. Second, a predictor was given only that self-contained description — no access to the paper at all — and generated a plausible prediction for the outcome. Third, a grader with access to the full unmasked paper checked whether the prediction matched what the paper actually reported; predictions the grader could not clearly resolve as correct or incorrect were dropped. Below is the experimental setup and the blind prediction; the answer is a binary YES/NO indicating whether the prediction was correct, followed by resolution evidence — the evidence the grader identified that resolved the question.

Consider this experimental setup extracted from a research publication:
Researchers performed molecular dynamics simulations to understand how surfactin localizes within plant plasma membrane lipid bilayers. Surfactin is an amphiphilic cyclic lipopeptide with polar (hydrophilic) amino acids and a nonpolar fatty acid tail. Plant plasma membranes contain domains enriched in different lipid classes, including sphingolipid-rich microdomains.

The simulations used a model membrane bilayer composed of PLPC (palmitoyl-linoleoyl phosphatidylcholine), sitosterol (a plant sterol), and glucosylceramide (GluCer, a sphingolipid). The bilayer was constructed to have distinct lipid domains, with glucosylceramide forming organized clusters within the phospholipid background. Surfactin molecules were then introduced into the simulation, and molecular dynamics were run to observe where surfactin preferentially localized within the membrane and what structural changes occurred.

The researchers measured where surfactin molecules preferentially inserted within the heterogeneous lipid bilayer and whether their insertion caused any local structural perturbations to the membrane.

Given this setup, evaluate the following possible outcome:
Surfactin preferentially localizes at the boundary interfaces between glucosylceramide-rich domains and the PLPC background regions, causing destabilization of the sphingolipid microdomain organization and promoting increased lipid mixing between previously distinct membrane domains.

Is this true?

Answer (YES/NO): NO